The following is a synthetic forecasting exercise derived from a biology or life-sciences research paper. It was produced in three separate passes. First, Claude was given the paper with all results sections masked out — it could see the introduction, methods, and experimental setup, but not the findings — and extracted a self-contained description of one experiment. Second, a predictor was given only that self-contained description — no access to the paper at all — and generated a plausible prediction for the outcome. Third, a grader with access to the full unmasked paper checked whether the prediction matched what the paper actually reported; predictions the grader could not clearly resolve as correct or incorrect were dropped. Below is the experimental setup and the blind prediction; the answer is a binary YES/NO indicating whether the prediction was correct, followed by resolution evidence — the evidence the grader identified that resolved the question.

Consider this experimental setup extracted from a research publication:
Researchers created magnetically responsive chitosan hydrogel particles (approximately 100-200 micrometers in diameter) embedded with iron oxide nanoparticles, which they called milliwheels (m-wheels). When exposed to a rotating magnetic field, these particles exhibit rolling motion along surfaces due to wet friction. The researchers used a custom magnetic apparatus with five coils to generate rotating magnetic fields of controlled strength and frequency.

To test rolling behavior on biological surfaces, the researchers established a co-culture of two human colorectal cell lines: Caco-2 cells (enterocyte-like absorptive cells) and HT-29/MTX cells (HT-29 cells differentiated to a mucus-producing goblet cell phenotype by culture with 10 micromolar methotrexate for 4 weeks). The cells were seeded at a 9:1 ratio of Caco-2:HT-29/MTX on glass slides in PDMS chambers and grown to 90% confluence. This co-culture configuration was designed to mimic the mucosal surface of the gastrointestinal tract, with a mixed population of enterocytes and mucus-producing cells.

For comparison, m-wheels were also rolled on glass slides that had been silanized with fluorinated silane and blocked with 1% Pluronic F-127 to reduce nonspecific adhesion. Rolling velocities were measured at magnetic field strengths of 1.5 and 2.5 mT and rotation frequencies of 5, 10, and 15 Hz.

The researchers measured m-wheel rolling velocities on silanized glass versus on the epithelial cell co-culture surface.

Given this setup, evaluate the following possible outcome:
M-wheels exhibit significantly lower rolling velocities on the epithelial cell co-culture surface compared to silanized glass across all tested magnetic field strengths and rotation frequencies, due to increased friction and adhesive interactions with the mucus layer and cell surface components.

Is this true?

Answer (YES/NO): YES